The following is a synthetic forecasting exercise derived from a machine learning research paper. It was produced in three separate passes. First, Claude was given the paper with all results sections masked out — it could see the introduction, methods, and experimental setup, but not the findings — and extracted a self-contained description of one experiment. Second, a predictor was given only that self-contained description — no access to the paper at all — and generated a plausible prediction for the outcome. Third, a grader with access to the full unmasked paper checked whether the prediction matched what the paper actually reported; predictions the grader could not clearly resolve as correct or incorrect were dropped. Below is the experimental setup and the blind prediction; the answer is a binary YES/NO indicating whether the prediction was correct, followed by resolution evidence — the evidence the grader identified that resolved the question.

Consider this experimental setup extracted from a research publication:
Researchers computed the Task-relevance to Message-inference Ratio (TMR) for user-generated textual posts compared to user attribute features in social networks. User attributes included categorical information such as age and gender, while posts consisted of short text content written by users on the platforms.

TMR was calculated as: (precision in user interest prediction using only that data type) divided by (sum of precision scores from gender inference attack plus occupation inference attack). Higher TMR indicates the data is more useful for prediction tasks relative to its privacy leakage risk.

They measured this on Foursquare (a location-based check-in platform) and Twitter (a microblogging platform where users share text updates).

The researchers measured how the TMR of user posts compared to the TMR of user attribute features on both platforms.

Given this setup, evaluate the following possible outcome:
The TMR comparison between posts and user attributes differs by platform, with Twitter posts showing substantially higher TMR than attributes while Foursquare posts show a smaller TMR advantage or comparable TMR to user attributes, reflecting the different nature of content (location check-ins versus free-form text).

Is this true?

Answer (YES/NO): NO